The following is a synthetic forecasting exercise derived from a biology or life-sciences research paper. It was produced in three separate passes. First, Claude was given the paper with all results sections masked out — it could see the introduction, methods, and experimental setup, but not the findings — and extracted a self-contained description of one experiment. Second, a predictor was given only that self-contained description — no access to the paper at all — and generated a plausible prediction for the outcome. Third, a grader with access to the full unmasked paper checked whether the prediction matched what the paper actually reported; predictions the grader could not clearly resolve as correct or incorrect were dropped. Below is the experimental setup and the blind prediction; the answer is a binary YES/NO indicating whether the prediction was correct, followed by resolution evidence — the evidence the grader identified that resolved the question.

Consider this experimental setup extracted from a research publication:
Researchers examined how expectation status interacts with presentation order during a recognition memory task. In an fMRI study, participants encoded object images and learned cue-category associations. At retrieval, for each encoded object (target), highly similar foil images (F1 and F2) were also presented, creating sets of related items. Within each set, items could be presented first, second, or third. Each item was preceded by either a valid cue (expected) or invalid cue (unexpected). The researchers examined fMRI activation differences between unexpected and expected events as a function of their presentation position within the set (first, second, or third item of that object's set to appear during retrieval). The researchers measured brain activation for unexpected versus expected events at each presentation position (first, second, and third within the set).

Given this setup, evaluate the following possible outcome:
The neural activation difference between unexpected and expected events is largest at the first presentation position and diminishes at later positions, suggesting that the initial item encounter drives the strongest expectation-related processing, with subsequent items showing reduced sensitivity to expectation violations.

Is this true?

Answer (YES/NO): NO